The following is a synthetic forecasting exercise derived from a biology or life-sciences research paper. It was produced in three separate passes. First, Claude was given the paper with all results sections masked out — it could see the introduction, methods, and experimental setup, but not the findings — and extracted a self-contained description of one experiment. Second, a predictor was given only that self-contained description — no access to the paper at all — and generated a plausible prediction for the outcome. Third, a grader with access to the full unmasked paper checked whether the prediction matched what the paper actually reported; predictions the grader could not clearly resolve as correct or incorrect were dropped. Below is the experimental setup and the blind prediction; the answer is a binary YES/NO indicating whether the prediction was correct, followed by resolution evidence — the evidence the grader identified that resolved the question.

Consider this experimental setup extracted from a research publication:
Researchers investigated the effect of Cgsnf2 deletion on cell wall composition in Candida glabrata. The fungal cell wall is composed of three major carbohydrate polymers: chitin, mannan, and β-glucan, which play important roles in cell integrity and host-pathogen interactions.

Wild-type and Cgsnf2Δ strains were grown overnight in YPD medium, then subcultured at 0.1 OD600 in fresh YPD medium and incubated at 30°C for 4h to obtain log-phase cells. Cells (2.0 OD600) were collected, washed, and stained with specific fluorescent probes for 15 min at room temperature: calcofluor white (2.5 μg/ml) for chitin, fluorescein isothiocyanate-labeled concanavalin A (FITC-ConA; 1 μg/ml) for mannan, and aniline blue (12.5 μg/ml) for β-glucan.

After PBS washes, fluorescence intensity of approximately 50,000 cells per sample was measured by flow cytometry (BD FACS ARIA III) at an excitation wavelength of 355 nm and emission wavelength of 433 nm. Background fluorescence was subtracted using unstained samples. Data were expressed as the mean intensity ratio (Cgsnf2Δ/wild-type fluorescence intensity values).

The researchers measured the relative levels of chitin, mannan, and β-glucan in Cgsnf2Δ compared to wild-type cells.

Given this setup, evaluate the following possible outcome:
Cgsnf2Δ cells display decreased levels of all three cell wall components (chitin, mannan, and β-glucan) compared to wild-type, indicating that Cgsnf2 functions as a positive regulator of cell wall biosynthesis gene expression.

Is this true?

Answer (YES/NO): NO